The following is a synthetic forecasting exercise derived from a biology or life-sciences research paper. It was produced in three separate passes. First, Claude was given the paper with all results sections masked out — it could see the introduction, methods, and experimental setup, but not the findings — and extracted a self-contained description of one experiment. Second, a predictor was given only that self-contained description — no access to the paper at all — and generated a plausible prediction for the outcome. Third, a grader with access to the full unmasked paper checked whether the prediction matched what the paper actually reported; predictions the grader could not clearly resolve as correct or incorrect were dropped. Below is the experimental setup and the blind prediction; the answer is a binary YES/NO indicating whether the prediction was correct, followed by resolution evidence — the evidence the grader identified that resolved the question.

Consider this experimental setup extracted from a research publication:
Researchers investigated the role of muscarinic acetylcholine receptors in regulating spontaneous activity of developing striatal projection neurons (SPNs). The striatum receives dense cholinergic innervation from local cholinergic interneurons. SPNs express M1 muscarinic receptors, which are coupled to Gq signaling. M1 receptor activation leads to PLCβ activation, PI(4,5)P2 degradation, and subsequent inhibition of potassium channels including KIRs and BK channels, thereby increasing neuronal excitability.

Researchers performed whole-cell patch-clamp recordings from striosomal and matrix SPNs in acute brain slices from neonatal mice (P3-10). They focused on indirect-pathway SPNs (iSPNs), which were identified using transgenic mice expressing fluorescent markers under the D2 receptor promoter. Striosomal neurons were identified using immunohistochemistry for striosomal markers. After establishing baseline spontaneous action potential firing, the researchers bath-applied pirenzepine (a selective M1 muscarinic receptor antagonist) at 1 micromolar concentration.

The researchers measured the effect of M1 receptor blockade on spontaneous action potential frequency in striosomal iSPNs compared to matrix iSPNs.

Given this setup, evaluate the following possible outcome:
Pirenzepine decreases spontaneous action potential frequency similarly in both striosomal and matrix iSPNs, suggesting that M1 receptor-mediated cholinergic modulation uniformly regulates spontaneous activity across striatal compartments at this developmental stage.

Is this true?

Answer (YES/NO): NO